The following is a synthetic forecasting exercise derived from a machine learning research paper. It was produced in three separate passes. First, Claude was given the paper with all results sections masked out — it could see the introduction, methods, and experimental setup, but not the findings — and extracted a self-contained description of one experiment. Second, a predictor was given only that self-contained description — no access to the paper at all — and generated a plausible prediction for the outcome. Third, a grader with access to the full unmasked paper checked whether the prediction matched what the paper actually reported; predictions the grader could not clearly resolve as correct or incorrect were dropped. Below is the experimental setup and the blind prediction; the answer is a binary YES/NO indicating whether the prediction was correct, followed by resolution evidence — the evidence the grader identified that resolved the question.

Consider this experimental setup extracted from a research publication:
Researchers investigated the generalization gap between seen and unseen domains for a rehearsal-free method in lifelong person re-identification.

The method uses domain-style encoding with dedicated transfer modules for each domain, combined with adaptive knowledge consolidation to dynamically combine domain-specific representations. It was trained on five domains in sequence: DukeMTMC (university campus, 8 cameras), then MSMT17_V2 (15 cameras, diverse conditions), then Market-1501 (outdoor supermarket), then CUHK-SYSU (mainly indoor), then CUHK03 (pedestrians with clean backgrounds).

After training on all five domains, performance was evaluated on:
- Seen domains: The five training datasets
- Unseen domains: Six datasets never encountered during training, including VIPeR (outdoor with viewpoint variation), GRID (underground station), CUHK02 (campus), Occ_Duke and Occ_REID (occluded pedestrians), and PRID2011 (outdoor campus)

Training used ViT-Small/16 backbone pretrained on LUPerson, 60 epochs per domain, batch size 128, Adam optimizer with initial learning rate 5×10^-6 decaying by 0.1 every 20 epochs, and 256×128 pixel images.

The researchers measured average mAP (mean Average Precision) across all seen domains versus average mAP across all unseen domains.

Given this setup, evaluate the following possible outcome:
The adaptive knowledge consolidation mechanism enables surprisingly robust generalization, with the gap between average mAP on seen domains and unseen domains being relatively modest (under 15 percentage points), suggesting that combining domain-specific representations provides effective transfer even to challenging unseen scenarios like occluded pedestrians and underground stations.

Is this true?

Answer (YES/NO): YES